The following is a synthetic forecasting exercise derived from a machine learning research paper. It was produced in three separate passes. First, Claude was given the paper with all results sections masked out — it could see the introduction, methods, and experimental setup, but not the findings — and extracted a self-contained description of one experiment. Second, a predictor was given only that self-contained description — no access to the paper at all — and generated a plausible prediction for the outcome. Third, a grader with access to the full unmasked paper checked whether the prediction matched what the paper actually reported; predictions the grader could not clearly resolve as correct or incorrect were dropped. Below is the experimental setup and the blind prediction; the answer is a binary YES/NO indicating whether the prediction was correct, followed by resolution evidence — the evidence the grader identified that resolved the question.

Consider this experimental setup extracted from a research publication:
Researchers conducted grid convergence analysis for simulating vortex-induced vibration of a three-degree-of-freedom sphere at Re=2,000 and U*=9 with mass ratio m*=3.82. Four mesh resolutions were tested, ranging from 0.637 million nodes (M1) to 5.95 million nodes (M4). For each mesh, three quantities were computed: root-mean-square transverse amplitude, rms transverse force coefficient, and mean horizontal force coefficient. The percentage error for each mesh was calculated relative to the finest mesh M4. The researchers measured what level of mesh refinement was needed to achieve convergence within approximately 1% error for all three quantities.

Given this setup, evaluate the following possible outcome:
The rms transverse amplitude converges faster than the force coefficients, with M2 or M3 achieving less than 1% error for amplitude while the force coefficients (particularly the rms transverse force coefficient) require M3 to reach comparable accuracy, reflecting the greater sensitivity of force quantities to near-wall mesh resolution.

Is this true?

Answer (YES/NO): NO